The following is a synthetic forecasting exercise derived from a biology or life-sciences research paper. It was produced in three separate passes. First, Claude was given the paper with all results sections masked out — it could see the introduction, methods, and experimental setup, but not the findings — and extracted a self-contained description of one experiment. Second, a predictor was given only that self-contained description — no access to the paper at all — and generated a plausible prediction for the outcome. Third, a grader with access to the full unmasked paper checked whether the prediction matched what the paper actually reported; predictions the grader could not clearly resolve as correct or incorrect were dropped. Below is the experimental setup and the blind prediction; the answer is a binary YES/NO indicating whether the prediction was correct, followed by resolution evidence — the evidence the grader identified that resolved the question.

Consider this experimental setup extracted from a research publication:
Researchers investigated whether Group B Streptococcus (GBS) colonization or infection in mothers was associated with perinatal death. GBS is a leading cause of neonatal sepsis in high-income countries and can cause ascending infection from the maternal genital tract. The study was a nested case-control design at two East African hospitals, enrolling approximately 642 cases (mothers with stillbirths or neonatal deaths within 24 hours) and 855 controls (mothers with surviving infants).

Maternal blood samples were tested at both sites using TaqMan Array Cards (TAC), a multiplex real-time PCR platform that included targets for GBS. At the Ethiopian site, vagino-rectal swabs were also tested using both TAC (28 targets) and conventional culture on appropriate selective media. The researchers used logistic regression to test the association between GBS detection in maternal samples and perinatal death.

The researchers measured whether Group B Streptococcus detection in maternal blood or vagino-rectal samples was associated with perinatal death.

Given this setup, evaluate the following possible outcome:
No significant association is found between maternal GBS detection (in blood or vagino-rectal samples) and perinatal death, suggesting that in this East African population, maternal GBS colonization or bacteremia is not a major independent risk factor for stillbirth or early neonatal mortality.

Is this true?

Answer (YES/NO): YES